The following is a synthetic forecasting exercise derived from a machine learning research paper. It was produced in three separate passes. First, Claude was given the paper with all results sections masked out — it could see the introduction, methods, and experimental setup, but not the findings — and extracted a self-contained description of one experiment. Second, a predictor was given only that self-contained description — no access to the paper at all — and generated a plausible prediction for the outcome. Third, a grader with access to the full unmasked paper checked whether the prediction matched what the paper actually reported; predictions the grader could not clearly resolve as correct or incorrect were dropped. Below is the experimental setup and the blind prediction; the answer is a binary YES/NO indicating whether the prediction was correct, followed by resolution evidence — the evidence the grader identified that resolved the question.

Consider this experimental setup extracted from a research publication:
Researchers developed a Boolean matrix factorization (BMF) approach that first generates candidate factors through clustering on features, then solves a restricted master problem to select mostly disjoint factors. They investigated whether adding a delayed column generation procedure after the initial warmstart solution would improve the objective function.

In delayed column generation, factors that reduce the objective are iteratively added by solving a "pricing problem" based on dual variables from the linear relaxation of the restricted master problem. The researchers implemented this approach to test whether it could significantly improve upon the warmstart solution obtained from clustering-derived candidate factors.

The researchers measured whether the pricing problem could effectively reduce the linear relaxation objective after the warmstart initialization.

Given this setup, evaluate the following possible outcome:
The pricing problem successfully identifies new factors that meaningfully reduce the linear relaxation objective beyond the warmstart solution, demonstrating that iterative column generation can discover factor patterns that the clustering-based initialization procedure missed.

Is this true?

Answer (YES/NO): NO